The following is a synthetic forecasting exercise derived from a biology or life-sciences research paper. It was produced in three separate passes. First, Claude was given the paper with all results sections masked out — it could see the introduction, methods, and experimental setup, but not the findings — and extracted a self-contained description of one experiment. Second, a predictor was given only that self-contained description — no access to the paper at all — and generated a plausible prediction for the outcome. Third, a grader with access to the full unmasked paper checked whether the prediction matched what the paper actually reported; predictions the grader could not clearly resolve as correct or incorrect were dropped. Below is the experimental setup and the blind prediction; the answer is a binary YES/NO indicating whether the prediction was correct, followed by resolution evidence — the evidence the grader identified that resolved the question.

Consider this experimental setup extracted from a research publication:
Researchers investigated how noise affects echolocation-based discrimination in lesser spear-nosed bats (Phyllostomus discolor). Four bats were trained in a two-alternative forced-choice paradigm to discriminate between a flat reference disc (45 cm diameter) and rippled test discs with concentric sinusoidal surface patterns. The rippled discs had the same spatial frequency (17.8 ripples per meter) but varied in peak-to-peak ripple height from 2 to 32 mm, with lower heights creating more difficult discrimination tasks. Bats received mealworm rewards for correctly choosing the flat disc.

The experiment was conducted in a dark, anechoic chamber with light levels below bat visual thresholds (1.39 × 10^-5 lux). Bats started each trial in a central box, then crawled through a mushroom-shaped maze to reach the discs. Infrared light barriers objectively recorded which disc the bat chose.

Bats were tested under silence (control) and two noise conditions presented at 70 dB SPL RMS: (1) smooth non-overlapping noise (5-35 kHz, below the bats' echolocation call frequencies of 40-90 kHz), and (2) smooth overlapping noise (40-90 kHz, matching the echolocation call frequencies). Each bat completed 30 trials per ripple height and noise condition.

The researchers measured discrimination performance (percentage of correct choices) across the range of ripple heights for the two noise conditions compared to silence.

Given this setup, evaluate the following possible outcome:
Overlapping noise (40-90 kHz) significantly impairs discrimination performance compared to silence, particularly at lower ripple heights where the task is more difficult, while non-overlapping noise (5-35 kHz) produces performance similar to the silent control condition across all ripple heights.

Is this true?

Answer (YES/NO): NO